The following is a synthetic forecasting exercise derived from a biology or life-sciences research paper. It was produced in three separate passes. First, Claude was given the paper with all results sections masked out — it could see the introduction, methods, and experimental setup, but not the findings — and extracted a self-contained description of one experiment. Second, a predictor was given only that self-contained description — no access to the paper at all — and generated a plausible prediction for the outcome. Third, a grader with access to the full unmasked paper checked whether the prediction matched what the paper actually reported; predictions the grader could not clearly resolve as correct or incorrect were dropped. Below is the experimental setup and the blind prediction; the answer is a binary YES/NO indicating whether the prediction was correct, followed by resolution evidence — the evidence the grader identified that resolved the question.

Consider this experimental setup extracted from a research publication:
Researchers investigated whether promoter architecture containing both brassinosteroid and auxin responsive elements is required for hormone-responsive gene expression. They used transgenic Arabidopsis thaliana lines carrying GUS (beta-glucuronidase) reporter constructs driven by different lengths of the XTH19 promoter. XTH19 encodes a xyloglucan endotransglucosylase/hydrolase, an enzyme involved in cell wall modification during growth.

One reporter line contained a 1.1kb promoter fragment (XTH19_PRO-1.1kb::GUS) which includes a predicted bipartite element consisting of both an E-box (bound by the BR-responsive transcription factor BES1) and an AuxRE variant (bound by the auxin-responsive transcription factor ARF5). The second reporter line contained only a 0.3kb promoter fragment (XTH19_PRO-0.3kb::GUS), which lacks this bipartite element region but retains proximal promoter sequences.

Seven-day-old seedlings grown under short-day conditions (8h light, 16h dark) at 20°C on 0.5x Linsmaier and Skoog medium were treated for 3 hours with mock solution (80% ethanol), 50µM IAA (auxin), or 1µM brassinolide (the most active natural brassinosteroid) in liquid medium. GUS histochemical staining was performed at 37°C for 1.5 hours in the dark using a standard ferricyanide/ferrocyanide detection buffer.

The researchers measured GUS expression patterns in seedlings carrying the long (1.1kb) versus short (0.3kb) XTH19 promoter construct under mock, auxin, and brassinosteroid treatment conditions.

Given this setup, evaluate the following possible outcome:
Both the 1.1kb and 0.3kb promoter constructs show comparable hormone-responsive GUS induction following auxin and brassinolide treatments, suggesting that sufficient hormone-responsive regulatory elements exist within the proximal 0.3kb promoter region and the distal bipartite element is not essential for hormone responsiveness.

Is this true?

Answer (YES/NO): NO